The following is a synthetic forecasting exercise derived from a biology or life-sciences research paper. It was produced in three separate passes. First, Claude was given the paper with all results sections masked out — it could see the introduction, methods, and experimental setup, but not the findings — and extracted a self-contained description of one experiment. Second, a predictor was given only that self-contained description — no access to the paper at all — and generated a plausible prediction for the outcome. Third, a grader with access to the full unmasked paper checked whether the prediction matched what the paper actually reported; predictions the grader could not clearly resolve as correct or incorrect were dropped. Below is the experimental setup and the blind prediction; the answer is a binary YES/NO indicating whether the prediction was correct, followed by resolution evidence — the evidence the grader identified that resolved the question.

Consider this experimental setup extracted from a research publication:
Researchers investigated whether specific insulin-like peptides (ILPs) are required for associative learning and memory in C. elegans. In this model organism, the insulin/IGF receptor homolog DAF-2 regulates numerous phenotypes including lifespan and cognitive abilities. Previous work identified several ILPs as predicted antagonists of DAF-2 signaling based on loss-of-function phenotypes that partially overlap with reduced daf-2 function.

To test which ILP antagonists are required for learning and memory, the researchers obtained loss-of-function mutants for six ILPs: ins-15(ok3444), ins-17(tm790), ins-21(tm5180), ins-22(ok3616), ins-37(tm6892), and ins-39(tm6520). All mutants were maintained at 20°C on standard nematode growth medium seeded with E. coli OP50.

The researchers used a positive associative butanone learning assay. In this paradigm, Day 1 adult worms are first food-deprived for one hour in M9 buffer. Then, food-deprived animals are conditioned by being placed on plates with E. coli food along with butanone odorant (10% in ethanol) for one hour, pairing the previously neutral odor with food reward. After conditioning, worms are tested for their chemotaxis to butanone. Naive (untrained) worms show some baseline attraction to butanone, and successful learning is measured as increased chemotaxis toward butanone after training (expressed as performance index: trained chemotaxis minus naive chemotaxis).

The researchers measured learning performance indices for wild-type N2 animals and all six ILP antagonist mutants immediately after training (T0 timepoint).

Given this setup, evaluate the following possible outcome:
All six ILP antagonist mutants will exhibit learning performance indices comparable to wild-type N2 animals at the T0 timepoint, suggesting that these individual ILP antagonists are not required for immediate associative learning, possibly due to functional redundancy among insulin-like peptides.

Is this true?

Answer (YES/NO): NO